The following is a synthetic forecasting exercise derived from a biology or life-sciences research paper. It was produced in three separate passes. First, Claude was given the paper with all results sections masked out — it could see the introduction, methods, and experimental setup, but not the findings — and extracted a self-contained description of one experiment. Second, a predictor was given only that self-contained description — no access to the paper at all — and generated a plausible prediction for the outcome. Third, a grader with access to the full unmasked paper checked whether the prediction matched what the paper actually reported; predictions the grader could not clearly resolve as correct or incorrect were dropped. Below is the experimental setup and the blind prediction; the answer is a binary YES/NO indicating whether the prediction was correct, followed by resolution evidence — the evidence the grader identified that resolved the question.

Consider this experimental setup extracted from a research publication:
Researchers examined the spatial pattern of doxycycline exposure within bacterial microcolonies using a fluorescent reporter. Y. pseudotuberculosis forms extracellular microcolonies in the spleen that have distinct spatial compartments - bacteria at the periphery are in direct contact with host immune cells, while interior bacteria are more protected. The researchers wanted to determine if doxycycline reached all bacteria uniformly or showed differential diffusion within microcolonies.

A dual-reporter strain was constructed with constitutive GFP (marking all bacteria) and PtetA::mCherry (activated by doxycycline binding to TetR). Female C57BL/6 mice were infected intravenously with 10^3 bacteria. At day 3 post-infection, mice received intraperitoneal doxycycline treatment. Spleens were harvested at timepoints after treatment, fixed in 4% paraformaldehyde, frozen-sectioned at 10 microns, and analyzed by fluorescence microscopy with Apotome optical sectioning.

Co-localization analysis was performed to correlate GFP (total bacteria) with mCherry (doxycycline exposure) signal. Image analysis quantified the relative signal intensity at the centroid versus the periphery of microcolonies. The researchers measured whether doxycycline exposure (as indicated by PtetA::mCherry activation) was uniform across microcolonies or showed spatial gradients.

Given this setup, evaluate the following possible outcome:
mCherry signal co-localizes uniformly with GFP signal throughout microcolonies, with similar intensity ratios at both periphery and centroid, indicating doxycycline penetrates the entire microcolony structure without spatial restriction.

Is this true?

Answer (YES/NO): NO